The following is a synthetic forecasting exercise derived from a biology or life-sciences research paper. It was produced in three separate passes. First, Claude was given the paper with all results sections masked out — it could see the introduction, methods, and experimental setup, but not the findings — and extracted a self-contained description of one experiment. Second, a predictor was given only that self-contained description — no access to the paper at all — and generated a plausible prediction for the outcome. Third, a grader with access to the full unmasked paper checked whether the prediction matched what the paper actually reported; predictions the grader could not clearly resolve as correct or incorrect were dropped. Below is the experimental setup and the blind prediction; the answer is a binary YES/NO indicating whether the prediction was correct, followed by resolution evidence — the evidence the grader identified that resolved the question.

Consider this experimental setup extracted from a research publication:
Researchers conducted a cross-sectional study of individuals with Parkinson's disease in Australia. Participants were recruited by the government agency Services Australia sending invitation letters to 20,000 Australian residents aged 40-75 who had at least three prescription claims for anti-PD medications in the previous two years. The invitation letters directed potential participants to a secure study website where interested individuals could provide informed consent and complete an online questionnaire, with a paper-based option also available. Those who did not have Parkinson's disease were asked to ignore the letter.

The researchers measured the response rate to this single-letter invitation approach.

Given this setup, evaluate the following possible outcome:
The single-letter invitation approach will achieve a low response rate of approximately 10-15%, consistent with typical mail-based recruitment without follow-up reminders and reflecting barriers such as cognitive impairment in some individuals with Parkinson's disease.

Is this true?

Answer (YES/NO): NO